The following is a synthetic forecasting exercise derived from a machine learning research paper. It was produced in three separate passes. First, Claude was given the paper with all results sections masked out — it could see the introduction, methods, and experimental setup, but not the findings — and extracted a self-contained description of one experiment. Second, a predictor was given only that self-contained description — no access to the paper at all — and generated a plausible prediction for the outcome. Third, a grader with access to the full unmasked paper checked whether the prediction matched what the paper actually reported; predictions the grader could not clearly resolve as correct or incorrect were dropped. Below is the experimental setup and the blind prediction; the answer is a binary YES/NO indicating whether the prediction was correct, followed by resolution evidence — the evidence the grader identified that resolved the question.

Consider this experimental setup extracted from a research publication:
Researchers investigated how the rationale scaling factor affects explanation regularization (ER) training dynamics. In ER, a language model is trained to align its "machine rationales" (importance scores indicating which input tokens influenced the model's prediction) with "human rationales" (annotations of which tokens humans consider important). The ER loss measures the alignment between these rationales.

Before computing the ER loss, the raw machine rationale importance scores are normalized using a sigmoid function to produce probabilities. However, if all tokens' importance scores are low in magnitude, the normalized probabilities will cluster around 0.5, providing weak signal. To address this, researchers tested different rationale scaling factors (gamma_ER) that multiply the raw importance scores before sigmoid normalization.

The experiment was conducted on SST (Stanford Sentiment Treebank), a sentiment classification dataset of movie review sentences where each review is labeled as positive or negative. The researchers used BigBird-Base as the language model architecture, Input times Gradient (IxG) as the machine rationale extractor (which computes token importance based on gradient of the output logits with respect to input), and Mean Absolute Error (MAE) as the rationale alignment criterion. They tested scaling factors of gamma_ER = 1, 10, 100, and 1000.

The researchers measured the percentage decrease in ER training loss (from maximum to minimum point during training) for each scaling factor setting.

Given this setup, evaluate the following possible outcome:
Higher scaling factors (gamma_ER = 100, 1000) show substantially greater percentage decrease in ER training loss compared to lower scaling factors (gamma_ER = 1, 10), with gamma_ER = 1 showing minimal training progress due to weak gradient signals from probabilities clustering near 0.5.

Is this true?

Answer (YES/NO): YES